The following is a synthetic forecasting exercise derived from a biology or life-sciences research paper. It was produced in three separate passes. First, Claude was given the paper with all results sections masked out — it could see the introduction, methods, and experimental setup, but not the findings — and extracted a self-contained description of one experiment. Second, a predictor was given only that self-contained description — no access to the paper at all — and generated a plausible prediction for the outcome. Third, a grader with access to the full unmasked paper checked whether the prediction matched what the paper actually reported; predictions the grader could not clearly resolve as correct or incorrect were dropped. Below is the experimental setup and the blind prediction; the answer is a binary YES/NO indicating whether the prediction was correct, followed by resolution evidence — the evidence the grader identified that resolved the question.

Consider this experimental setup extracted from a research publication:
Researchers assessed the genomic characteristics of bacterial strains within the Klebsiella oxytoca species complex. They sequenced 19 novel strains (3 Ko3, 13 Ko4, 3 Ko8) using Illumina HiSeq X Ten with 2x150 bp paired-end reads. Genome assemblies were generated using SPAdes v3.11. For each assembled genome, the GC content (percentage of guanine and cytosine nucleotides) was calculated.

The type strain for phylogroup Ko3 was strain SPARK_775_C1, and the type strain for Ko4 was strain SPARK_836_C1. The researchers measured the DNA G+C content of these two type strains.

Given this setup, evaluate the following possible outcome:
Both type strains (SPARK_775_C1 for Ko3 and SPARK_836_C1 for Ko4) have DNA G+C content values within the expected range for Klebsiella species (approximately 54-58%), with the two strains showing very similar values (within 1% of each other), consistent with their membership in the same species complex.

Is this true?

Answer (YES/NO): NO